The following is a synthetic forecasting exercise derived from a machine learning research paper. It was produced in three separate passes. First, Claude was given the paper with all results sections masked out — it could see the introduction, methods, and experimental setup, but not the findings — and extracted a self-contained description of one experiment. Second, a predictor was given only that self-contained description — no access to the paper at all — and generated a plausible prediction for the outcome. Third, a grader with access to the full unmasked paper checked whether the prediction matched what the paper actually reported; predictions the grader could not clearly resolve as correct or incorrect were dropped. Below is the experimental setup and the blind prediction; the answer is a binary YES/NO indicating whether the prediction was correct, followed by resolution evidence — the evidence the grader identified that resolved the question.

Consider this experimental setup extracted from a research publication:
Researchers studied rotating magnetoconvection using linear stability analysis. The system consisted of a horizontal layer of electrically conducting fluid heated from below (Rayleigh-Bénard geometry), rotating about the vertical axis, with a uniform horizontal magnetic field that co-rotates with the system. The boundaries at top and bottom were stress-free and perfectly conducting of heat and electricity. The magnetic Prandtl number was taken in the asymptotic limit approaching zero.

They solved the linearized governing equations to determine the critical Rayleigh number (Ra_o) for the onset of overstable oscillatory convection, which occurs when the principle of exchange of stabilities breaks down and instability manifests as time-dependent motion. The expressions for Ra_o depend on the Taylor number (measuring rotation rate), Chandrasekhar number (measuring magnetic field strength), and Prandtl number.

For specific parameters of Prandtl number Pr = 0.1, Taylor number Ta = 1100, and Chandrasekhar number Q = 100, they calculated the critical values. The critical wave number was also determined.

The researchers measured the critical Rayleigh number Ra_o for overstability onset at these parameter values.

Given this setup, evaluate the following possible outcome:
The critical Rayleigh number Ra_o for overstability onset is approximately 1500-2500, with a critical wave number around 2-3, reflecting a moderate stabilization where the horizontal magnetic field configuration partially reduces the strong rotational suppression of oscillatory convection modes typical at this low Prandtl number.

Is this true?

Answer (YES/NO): NO